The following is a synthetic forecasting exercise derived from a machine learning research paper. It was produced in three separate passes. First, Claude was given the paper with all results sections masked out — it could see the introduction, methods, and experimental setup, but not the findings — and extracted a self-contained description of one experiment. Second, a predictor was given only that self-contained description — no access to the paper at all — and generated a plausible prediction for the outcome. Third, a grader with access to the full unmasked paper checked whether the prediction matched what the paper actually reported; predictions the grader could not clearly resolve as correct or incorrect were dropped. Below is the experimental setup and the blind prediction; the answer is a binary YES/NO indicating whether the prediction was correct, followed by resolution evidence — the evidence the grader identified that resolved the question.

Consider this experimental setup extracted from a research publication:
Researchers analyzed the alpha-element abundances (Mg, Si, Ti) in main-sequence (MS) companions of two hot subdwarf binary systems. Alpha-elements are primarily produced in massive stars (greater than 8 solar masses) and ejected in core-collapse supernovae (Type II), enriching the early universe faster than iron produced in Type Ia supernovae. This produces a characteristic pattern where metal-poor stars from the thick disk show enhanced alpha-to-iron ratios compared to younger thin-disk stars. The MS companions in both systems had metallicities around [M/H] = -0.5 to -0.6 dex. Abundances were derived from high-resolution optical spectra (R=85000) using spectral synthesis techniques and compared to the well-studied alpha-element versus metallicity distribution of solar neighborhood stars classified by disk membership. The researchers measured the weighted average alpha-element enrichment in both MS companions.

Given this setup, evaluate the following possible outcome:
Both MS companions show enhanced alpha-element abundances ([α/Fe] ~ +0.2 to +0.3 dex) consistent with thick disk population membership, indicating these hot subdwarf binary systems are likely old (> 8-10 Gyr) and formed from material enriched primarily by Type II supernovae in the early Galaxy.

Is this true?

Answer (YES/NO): YES